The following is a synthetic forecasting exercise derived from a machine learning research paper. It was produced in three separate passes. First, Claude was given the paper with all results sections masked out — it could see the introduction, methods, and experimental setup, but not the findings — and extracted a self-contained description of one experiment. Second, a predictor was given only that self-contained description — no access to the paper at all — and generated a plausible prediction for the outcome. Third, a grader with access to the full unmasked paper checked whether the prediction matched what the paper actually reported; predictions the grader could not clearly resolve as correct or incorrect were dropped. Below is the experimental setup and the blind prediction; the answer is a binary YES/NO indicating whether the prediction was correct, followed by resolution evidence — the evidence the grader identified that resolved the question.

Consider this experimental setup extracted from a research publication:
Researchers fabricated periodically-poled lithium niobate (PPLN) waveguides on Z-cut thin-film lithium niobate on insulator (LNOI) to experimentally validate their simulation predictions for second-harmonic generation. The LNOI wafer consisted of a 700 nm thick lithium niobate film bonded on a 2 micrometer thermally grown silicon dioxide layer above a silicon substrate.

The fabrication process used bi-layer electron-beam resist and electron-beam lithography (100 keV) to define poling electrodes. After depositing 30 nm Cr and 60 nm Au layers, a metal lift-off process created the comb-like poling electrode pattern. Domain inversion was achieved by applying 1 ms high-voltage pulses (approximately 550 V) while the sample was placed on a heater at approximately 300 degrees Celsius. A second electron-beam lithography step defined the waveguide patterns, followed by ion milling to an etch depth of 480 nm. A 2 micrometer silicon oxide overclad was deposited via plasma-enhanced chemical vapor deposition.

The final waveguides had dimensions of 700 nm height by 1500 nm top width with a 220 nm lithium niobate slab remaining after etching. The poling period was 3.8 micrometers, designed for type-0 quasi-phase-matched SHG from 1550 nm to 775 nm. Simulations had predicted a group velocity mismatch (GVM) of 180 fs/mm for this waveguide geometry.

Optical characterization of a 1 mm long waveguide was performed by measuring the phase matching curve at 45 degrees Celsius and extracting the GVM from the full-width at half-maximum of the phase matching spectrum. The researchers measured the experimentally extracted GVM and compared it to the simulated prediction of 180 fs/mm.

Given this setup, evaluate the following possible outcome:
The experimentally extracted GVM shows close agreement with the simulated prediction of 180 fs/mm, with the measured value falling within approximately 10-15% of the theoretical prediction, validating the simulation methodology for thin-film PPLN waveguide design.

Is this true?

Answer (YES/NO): NO